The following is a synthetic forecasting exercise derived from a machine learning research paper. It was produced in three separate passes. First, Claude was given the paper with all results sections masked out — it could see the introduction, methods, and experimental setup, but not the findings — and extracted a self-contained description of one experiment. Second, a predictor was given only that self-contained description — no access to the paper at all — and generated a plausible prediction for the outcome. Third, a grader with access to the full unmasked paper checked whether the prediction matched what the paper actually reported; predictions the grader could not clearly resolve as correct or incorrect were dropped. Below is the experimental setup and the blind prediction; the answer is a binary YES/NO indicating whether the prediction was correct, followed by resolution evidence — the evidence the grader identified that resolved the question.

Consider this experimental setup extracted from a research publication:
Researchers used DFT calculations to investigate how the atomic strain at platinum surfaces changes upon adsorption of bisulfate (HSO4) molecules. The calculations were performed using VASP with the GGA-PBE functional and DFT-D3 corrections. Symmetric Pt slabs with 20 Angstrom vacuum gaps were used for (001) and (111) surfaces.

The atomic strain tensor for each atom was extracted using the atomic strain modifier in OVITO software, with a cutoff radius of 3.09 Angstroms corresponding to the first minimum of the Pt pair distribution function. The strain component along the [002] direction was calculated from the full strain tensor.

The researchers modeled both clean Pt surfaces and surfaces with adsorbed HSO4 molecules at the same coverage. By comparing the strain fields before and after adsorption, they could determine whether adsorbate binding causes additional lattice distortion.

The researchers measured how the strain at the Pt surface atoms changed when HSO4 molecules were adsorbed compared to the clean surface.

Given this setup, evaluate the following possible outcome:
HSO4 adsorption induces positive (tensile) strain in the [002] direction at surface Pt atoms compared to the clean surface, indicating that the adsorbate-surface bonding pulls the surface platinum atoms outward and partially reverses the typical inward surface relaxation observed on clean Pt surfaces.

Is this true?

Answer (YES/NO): NO